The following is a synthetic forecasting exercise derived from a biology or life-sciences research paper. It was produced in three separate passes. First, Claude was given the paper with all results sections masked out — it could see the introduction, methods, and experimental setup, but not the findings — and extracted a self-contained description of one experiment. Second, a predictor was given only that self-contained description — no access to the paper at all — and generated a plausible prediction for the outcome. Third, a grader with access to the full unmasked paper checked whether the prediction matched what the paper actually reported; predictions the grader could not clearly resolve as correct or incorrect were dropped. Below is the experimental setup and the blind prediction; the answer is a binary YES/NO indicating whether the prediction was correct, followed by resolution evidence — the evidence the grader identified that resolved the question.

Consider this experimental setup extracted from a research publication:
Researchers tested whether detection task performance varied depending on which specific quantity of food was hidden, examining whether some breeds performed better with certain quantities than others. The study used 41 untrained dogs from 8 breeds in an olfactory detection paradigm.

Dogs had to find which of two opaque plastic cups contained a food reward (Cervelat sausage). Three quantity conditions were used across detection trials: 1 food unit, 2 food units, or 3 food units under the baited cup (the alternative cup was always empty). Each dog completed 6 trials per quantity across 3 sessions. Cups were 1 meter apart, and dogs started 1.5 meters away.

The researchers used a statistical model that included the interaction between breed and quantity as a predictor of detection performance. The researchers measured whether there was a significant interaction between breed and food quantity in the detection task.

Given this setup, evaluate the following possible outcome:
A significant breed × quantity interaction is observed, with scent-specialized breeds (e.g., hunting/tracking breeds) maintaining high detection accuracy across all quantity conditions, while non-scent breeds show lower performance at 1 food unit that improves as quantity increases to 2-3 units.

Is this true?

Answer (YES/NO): NO